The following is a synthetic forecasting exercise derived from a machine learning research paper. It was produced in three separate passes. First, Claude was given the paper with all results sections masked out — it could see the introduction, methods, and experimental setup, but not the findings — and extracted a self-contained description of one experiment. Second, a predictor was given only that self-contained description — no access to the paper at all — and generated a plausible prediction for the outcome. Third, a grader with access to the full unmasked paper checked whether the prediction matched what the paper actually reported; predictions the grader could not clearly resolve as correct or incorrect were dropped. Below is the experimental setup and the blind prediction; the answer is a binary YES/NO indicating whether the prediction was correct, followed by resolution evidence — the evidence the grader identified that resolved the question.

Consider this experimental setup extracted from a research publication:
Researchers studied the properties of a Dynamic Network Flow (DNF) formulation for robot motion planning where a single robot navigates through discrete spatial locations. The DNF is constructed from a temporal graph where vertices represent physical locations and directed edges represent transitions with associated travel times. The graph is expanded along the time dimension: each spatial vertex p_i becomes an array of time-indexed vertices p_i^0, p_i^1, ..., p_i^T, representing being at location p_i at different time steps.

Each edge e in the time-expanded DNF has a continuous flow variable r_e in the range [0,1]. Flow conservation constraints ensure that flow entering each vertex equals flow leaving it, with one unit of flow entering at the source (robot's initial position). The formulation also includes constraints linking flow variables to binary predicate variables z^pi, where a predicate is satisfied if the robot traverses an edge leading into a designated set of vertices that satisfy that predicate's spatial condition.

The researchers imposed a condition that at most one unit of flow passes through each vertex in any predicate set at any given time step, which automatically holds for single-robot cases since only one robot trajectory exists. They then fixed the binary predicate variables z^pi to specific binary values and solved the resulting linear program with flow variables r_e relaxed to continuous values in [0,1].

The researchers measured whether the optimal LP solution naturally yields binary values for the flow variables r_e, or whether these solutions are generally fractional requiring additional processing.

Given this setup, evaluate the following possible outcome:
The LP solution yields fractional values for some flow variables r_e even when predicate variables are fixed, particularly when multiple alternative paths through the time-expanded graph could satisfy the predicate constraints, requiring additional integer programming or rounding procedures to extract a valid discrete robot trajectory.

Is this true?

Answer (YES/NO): NO